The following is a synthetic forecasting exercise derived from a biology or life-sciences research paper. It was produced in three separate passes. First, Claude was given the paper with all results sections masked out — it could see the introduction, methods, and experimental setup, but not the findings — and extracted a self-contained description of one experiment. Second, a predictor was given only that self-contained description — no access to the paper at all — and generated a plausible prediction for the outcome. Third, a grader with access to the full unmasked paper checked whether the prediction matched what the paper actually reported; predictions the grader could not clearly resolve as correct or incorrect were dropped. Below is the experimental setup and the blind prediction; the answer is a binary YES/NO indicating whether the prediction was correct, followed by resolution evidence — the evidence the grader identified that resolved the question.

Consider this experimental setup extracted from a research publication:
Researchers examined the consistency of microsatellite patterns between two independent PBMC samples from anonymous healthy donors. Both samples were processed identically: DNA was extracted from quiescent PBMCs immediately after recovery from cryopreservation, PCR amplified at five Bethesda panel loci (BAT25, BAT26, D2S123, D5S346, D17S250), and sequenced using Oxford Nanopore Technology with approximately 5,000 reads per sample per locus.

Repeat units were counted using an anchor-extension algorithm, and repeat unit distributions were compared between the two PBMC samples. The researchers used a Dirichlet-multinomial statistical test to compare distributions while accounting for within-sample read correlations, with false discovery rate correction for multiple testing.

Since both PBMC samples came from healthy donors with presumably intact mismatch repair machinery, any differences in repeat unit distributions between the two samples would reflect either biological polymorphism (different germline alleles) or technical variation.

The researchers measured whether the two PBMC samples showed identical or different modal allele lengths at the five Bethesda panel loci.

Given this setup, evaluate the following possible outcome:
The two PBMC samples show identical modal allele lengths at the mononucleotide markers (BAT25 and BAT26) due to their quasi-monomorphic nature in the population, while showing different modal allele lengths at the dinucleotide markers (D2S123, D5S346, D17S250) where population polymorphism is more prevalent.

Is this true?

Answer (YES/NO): NO